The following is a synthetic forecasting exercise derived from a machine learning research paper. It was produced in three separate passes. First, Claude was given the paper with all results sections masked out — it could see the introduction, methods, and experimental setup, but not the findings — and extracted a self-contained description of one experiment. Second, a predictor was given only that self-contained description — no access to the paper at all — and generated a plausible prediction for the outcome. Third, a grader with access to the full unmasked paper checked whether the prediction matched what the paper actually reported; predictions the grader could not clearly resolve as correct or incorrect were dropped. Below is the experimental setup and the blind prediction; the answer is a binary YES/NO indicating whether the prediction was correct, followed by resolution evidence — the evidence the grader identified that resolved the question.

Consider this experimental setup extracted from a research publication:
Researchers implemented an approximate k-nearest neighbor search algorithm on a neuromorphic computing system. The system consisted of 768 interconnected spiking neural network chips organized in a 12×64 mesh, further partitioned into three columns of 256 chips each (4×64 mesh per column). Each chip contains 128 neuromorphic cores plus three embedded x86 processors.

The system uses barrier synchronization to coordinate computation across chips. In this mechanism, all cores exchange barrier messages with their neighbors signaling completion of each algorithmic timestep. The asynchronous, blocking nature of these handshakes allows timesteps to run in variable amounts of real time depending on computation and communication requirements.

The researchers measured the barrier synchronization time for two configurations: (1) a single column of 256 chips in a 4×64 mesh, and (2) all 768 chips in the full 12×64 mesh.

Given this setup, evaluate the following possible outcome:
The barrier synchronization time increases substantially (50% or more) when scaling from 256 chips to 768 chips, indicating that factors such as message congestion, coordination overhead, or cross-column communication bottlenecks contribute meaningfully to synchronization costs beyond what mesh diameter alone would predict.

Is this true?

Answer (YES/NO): NO